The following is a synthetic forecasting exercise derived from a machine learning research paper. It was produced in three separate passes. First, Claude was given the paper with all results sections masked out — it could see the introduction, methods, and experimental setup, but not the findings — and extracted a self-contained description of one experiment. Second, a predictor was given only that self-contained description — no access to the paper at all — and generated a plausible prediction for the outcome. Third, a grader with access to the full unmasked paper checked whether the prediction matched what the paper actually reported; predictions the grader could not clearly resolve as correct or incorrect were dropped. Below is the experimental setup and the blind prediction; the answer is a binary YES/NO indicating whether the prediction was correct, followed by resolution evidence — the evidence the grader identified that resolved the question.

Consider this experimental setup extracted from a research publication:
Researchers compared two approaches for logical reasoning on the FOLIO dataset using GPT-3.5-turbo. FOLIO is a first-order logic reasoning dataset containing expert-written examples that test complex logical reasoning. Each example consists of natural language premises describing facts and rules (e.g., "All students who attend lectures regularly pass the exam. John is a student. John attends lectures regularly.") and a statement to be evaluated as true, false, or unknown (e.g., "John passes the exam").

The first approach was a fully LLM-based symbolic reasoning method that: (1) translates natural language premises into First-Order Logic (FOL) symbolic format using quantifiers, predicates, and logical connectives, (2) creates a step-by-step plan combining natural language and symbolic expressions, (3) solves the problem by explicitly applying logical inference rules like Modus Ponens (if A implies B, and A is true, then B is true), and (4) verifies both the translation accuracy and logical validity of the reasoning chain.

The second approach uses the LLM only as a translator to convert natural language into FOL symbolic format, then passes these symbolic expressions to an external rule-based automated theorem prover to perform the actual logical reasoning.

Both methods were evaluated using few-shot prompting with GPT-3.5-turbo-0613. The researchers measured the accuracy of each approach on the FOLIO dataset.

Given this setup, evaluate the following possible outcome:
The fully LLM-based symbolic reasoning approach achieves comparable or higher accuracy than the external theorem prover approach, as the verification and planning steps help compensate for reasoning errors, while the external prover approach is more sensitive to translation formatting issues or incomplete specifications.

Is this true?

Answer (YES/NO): NO